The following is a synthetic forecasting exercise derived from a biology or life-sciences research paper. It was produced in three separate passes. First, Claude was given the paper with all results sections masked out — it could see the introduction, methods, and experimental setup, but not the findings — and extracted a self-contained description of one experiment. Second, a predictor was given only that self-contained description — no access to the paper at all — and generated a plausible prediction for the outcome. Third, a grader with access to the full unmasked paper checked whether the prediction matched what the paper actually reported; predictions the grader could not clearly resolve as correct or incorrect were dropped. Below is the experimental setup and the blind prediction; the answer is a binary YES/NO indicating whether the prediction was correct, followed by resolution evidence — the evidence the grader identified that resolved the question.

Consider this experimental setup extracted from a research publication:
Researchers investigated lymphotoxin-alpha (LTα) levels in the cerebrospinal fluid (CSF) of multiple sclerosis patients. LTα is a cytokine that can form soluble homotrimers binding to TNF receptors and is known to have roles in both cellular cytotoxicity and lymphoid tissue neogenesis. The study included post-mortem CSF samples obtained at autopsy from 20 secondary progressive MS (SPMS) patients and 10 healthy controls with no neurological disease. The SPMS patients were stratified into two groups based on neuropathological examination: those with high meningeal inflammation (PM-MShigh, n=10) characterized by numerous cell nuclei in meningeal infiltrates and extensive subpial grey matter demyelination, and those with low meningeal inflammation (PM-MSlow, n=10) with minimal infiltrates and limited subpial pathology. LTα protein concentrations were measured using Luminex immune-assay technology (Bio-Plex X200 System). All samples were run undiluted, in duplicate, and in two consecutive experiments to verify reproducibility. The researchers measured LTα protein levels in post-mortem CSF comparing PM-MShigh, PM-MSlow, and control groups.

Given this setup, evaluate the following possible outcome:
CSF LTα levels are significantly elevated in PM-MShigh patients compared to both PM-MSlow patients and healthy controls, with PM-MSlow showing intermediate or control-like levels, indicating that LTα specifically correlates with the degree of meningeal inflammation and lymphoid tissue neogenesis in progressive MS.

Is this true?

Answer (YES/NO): YES